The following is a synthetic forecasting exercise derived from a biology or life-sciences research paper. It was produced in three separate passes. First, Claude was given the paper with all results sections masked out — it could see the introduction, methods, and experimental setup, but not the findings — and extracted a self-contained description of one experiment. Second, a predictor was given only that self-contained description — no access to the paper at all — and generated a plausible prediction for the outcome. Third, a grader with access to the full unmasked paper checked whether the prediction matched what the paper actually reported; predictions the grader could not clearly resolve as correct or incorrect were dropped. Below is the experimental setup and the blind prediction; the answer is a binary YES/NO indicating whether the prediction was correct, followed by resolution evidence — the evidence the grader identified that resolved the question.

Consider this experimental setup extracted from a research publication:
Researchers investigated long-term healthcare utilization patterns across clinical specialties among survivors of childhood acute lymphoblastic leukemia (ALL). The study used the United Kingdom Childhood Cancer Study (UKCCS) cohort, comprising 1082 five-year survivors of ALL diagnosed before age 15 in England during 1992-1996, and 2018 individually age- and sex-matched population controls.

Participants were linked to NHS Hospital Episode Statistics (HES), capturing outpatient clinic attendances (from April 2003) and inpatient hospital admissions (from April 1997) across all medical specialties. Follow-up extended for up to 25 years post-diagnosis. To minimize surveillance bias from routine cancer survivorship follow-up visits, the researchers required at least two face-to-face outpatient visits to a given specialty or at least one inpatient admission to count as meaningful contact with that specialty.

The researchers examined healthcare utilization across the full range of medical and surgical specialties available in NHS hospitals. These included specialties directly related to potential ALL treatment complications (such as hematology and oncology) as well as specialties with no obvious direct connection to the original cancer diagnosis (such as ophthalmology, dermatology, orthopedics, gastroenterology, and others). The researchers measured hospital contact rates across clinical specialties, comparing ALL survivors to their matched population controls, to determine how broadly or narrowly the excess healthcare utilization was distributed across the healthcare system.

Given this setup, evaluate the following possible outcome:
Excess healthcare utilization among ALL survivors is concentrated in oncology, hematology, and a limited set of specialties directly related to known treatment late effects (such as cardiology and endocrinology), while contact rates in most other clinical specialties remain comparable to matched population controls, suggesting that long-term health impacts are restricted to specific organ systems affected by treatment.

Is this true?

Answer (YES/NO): NO